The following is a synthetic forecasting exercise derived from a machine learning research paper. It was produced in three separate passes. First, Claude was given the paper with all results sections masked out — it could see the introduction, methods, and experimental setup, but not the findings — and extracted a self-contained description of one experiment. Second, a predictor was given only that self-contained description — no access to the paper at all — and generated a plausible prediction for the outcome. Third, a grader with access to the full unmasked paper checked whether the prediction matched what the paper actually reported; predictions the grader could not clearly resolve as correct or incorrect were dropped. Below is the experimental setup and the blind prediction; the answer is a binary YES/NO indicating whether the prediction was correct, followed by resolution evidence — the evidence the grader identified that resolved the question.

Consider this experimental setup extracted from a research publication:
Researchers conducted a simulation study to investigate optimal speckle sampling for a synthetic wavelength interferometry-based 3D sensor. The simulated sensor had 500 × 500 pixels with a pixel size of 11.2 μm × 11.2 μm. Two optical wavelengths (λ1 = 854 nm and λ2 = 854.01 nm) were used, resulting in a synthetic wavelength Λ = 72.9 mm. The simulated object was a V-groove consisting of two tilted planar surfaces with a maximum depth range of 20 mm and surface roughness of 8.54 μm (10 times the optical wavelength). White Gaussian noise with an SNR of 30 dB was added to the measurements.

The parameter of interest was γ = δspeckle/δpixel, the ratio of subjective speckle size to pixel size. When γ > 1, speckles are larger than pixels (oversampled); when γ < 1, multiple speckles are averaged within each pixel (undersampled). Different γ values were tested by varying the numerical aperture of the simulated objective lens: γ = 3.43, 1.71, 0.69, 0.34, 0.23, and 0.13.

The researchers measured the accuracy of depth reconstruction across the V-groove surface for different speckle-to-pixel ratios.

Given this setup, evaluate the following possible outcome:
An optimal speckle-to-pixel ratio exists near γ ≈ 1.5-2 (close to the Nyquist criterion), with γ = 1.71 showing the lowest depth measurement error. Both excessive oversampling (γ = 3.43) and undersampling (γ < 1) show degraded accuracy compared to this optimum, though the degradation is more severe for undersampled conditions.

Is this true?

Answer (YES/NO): NO